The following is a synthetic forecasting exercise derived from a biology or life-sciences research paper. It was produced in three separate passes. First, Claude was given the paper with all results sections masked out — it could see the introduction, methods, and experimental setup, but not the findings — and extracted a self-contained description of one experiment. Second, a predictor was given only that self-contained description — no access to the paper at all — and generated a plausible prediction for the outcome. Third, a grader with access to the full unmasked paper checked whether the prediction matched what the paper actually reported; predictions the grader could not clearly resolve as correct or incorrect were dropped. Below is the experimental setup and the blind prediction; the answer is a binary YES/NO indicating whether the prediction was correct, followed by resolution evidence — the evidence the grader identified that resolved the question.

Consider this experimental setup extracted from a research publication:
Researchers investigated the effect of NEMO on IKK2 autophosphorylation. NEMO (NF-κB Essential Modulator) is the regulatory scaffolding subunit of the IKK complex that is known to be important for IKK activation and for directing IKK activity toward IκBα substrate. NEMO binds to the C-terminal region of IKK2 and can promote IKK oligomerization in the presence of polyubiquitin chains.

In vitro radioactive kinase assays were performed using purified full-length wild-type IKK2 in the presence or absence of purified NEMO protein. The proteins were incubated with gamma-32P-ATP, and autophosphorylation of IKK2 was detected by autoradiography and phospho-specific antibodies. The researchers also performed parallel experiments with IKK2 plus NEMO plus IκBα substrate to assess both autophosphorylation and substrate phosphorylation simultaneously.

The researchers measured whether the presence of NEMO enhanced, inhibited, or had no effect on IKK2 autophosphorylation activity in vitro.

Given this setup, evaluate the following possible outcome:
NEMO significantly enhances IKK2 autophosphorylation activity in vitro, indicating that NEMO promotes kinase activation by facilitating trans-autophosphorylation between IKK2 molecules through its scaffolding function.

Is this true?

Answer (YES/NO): NO